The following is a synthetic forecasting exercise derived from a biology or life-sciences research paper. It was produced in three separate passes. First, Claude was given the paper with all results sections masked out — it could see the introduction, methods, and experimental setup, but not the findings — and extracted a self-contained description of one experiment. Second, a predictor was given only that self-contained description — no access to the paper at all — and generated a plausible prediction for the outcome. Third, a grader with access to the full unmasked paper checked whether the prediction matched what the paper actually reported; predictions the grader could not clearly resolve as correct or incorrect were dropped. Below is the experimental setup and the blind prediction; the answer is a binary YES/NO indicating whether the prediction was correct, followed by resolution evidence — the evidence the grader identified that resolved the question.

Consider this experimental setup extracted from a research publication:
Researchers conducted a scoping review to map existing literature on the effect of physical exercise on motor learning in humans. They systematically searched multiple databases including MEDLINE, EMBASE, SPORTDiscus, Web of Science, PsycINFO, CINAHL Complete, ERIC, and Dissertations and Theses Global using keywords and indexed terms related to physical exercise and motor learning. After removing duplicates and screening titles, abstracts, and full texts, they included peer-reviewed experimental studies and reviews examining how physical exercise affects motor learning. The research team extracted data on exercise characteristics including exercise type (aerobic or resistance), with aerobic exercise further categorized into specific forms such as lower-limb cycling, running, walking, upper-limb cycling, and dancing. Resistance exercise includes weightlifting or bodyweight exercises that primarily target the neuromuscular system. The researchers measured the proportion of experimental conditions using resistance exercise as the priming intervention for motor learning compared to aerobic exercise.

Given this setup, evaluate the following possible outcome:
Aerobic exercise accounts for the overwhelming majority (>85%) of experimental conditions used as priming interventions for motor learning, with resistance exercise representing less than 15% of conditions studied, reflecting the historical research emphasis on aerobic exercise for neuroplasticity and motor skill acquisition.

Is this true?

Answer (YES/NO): YES